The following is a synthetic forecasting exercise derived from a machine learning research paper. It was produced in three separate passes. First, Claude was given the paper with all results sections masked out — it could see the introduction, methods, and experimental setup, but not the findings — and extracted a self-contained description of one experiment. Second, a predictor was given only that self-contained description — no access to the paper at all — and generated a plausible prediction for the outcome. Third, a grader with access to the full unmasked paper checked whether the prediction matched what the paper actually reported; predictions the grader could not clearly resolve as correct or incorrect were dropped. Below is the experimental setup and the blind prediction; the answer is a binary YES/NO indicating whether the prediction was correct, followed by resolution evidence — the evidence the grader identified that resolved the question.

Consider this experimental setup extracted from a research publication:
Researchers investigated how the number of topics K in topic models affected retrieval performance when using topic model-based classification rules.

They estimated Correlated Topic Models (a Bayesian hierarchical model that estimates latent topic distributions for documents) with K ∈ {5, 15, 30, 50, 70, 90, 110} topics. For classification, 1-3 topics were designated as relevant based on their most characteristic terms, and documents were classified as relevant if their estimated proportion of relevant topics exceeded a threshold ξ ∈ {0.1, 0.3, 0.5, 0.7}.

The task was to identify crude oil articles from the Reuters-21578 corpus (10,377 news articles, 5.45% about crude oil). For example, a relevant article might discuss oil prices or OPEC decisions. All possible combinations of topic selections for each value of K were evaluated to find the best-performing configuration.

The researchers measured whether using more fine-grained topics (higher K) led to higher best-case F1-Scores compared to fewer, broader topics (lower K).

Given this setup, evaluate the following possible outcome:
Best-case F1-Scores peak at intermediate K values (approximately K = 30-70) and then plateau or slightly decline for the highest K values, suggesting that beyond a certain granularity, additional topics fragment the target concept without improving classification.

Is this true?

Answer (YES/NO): YES